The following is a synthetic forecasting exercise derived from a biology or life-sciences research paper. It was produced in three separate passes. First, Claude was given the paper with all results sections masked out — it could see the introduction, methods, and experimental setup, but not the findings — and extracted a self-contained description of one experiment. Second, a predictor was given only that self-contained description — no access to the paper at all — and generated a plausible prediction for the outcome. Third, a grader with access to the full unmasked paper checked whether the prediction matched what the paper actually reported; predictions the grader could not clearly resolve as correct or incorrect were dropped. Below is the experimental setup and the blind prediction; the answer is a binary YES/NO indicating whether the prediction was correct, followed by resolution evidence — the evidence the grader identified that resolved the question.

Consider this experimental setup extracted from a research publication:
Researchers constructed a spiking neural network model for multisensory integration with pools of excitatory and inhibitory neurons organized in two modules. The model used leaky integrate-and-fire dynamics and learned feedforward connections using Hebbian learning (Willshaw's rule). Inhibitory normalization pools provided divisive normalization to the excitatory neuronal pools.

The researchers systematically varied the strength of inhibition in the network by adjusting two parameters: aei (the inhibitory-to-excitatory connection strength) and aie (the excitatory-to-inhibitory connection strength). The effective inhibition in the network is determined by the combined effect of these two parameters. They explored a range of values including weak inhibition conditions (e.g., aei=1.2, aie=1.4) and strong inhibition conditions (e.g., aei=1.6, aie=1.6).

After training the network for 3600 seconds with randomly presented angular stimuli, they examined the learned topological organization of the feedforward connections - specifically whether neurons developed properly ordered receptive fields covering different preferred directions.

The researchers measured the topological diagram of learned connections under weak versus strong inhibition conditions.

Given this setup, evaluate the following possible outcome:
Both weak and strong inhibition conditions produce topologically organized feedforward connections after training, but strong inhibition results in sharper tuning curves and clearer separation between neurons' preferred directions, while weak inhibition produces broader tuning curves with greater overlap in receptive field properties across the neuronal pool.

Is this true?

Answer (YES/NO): NO